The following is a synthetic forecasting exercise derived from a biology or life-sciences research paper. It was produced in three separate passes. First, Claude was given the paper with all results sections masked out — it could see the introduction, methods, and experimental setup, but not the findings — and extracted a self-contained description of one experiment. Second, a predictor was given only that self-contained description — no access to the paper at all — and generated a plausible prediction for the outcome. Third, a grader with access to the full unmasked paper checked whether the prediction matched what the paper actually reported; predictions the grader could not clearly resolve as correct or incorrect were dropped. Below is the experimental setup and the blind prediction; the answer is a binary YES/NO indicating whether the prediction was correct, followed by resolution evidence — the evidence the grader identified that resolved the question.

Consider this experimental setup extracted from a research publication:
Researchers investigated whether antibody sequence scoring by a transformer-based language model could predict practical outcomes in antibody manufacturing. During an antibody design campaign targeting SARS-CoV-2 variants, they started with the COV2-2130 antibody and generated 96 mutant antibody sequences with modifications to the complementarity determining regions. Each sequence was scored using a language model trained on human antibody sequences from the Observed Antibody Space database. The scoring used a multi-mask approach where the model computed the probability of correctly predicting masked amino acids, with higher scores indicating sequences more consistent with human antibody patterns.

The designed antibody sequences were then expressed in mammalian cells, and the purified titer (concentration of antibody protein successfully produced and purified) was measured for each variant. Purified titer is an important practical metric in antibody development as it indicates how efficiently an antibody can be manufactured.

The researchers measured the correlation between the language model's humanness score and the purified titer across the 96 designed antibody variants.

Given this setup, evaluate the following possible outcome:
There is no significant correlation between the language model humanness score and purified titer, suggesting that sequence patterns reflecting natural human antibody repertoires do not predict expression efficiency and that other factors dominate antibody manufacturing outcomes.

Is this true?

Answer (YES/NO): NO